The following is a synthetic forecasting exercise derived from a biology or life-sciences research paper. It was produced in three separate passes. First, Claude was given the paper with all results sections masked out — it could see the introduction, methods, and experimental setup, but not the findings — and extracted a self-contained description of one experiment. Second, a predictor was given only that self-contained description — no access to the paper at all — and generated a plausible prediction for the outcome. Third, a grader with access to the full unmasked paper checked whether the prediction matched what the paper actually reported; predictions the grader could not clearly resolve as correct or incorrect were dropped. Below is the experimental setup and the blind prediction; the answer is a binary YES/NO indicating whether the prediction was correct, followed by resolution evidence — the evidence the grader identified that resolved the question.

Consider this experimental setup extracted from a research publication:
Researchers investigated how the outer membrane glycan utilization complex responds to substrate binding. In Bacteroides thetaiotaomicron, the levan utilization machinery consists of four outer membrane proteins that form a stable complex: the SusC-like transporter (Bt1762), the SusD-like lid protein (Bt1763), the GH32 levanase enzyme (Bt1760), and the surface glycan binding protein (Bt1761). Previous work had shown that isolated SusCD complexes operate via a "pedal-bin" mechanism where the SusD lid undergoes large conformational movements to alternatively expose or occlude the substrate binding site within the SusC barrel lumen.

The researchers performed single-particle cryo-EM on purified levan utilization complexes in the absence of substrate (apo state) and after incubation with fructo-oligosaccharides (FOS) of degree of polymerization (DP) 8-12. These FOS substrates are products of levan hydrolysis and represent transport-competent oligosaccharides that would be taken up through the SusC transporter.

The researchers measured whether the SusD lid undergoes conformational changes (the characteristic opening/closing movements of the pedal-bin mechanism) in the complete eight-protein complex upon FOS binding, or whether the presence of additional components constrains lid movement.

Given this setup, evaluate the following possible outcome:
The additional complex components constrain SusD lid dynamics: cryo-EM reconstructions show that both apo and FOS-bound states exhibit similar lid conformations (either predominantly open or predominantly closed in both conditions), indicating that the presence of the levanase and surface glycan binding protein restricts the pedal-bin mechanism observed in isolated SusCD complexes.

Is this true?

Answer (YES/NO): NO